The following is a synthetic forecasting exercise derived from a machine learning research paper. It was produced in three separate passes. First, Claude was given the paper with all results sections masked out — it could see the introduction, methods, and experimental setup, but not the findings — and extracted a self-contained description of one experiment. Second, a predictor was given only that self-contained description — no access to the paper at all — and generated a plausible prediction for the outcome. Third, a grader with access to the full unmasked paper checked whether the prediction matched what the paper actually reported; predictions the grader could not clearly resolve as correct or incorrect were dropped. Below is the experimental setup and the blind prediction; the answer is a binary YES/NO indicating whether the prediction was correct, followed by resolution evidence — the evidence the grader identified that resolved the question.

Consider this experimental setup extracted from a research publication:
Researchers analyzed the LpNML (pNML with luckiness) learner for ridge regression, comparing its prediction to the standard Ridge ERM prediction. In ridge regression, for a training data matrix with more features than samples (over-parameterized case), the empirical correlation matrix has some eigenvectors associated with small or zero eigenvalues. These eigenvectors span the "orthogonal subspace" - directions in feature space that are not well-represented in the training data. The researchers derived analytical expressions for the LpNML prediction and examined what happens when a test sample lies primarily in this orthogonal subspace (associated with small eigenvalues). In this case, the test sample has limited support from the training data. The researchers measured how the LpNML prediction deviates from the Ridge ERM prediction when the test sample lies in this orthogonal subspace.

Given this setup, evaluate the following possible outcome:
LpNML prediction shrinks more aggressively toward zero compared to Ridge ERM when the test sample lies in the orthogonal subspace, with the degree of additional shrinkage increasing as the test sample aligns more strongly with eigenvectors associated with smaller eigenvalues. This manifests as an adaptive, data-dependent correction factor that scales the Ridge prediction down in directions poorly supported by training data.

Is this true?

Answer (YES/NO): YES